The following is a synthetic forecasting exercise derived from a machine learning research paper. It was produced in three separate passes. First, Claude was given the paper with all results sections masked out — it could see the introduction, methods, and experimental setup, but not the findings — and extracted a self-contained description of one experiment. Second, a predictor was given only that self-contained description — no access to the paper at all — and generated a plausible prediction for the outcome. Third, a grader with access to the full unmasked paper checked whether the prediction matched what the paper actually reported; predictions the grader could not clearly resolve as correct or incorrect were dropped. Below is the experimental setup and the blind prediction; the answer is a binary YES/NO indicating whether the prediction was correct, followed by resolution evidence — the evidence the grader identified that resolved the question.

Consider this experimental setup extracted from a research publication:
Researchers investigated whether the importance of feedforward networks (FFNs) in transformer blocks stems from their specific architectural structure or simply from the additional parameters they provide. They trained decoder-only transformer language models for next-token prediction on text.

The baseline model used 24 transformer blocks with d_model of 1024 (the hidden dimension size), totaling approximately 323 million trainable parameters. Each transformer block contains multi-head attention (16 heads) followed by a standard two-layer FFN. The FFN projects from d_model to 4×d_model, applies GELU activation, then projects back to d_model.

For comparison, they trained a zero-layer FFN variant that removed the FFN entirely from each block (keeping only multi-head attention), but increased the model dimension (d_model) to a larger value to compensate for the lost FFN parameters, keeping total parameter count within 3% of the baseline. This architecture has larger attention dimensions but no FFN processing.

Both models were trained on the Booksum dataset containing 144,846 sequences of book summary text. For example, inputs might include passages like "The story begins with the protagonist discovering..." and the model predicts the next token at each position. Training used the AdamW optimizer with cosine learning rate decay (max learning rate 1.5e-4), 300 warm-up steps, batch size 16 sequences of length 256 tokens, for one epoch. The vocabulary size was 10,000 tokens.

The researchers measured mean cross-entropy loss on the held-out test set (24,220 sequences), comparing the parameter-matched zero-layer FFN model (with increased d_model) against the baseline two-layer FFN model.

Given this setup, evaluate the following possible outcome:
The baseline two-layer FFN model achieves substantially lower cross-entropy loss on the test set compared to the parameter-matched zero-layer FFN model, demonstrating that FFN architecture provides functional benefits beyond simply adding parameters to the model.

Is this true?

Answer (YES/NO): YES